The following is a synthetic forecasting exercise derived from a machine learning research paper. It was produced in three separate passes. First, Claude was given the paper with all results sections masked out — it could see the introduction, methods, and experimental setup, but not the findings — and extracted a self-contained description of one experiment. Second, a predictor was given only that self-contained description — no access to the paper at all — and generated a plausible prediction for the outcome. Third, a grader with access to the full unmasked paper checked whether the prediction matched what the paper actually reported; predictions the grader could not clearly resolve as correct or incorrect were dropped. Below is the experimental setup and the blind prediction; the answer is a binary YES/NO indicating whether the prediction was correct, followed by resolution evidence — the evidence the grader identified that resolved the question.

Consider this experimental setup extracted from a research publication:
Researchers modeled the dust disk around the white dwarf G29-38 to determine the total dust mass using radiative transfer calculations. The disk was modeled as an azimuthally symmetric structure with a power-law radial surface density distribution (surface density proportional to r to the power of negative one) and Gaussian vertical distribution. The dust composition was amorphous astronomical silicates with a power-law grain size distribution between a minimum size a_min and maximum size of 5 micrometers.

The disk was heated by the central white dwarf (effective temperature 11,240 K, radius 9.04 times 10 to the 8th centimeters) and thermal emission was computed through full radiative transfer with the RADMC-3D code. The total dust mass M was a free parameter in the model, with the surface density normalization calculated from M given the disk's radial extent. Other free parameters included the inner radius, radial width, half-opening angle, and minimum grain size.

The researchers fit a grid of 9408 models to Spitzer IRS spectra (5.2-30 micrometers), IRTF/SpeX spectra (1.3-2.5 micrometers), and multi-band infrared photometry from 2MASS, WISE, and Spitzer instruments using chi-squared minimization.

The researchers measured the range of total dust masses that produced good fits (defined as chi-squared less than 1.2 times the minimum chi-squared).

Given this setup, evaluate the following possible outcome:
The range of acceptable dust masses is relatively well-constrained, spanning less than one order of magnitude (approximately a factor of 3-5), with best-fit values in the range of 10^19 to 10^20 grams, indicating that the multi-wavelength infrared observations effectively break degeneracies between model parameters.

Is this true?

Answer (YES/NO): NO